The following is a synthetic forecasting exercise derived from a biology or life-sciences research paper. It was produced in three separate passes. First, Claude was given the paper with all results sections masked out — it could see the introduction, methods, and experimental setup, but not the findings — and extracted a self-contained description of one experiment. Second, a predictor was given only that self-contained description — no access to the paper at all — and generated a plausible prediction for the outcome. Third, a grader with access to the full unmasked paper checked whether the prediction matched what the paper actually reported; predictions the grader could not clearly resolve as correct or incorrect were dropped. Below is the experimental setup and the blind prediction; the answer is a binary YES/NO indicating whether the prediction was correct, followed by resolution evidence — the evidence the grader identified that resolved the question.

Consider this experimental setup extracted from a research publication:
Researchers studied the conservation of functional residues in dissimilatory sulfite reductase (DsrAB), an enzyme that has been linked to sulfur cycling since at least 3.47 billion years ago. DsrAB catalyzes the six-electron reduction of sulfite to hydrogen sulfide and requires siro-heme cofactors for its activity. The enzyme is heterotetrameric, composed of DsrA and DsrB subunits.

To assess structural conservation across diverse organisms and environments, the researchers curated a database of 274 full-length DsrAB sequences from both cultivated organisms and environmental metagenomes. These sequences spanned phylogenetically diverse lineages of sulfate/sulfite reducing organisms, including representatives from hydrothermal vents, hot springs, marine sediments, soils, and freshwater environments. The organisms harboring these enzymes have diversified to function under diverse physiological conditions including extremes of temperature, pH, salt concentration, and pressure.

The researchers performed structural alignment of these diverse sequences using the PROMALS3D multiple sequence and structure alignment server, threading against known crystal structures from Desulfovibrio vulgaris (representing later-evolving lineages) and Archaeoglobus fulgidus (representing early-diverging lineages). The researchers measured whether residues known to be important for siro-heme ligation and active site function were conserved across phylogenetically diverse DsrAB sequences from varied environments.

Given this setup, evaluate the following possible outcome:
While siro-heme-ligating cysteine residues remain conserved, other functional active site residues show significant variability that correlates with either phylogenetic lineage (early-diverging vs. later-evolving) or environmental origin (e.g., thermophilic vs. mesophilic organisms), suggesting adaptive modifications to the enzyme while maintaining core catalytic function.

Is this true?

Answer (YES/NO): NO